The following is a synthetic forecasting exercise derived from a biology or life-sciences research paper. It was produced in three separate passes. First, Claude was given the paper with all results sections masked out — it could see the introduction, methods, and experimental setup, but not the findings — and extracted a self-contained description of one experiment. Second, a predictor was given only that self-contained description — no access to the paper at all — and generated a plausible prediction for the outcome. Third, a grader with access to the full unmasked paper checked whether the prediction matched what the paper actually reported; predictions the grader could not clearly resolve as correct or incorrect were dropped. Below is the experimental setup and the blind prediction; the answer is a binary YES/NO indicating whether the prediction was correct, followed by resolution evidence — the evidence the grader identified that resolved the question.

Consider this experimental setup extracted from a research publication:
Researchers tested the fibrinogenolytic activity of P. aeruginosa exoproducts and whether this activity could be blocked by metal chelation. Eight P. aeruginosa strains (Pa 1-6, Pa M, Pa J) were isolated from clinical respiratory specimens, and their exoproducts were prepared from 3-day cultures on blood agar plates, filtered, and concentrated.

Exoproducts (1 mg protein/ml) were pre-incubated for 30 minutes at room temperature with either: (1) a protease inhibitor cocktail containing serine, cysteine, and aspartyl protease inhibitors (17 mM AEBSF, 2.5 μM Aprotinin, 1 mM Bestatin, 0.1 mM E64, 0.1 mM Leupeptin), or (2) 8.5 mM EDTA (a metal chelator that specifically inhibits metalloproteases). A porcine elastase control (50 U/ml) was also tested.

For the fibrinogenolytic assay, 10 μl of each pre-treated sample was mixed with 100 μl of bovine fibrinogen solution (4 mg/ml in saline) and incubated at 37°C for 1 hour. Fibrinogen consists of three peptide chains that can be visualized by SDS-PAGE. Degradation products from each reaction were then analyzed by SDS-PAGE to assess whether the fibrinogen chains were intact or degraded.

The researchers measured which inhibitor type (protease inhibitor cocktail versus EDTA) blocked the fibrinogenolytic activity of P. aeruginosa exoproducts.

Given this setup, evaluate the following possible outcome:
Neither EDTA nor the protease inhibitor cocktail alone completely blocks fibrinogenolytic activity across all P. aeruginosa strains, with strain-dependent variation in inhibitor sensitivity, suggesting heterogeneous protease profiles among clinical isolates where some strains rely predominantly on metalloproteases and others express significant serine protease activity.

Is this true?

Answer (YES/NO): NO